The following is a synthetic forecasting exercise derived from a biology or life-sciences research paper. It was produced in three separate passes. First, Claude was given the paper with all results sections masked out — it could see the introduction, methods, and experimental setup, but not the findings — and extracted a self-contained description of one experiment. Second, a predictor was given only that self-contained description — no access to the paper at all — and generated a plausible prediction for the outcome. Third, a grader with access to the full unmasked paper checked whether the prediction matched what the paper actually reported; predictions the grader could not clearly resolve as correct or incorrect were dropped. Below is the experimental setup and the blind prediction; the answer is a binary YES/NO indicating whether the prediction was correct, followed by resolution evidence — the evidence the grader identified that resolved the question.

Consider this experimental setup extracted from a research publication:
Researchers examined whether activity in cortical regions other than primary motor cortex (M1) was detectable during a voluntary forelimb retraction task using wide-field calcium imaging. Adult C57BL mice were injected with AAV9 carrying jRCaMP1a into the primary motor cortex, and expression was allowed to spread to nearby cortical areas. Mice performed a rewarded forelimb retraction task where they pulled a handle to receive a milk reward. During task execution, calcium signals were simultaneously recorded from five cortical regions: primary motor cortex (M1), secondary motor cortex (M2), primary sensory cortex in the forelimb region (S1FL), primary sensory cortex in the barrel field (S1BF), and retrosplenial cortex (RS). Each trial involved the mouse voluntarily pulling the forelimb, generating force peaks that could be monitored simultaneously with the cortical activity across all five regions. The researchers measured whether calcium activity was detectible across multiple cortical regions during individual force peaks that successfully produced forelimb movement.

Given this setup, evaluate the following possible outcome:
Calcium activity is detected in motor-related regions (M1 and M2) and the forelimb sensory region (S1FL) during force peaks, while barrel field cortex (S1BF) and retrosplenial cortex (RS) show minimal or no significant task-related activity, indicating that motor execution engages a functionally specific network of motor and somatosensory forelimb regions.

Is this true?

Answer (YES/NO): NO